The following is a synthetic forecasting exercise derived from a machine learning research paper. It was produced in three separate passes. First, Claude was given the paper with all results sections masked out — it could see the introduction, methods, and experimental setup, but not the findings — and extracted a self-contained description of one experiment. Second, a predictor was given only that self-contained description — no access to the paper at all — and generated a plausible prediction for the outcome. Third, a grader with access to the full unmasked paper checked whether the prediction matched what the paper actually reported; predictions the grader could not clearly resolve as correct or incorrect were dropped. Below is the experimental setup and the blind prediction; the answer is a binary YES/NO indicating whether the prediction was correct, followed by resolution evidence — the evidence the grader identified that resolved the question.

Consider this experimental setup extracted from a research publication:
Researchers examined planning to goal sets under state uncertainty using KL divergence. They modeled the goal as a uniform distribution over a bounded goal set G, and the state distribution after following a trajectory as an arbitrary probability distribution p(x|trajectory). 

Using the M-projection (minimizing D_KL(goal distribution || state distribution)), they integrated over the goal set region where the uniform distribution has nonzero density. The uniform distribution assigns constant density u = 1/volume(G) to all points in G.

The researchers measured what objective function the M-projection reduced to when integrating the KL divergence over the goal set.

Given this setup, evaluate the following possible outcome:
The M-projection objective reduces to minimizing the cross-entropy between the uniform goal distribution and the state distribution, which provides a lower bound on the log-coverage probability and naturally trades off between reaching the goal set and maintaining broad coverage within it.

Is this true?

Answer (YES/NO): NO